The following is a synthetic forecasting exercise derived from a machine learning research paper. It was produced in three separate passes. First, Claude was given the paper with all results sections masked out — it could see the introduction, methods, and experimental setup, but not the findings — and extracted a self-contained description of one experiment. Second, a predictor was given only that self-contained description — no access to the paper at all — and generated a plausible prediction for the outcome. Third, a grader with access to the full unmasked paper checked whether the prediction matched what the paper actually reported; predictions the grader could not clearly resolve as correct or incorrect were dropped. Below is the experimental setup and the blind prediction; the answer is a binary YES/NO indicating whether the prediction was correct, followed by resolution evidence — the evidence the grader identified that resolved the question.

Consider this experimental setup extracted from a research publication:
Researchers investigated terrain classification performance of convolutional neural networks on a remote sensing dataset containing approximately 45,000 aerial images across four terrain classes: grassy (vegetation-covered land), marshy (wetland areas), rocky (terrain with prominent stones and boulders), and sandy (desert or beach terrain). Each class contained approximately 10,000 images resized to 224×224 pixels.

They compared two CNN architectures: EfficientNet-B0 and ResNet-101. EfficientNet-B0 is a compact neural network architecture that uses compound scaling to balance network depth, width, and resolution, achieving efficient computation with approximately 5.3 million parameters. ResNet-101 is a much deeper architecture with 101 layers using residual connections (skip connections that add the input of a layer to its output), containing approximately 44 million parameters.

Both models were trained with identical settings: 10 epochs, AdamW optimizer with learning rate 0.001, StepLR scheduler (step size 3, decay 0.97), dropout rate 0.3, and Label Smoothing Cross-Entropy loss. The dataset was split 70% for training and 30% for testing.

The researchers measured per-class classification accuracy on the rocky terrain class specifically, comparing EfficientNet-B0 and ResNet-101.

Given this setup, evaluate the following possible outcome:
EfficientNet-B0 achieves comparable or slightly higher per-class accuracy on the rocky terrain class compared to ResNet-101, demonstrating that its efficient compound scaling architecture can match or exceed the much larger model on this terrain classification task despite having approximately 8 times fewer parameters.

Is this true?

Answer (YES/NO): NO